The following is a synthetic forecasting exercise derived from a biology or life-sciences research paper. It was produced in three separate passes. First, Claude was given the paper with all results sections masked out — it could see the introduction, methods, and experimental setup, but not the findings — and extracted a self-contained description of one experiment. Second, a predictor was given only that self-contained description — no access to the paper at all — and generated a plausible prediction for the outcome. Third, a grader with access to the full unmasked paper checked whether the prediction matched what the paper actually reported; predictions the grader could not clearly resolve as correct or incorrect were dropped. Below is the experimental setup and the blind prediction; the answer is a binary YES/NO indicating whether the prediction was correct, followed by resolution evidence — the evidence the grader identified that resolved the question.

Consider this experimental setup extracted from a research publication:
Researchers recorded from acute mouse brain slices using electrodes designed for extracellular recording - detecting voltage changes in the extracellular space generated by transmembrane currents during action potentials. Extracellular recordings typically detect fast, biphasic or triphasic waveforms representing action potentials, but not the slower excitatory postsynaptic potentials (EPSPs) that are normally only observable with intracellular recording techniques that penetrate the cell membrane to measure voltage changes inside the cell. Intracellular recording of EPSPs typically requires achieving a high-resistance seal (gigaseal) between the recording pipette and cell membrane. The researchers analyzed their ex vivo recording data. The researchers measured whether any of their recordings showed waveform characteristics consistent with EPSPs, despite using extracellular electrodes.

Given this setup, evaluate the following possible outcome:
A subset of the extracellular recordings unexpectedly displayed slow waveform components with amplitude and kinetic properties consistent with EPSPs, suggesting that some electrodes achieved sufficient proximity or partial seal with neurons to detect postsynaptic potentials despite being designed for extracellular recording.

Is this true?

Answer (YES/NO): YES